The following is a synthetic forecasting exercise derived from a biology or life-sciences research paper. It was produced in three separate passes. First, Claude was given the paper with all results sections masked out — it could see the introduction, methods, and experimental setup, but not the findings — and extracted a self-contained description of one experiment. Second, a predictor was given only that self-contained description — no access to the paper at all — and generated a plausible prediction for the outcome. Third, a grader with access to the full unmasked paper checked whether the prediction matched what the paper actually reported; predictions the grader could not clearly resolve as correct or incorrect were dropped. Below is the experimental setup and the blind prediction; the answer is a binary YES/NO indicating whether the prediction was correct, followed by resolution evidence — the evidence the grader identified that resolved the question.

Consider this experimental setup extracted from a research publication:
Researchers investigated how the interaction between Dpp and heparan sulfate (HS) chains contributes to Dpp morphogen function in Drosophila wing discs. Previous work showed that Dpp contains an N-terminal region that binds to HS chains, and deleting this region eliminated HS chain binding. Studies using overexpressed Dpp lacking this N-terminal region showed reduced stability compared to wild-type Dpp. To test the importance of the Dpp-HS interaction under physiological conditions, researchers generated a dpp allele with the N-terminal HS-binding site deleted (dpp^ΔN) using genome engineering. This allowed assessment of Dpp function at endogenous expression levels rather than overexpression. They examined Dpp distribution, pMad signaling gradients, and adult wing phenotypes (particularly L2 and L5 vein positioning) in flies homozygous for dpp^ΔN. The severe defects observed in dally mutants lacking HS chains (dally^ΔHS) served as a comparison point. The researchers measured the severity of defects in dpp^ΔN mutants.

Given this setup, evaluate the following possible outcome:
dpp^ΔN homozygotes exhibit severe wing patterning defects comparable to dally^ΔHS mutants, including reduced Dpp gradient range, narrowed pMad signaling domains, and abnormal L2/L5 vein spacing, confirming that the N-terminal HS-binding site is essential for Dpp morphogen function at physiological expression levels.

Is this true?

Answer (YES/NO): NO